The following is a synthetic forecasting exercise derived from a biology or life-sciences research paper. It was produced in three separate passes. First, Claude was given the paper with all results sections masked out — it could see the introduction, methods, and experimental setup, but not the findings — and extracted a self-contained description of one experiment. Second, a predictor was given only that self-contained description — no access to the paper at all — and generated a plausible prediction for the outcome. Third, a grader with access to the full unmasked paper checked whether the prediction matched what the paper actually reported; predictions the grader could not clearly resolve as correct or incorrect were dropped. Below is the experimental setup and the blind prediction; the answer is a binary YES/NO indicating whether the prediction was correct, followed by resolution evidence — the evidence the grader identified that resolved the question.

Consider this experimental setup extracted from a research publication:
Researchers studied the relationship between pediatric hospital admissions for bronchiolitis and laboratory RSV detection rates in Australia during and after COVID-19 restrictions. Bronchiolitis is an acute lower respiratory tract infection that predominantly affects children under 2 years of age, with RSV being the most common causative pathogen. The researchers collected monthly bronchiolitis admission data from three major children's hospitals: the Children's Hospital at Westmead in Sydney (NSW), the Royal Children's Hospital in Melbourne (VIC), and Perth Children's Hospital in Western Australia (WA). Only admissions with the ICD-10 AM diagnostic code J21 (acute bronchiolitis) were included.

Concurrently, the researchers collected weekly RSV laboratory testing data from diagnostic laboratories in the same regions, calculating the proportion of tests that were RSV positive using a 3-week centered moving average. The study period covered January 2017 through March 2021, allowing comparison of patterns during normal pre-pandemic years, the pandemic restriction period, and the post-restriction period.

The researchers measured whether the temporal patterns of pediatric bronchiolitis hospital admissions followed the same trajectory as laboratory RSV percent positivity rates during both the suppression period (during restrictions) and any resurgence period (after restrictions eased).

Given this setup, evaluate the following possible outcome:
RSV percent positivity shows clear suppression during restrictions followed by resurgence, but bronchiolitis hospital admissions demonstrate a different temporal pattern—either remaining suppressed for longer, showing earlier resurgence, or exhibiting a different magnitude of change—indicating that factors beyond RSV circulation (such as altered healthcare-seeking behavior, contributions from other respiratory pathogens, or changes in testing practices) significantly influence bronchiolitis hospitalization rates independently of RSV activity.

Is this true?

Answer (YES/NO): NO